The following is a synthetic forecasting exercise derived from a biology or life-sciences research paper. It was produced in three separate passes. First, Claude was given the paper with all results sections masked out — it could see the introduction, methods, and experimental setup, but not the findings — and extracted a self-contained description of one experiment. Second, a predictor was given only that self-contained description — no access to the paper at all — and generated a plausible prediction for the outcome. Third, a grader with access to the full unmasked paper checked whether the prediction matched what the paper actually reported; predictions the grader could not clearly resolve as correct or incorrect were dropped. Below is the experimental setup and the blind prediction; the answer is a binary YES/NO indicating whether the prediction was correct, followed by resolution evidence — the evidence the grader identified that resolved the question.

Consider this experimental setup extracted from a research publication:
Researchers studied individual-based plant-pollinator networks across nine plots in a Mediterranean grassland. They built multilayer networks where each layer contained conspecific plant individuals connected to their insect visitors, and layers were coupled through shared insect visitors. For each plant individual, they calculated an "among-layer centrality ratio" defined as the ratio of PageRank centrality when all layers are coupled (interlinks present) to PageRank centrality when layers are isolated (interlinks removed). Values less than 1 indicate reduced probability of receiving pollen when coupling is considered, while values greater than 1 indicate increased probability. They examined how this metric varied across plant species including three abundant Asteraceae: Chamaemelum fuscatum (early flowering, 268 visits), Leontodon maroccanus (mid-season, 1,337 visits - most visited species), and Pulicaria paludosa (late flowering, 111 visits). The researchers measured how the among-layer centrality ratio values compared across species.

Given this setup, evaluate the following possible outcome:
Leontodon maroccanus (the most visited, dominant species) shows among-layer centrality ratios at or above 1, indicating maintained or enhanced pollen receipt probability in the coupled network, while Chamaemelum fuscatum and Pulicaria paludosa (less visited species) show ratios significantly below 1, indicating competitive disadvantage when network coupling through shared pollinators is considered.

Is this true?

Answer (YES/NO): YES